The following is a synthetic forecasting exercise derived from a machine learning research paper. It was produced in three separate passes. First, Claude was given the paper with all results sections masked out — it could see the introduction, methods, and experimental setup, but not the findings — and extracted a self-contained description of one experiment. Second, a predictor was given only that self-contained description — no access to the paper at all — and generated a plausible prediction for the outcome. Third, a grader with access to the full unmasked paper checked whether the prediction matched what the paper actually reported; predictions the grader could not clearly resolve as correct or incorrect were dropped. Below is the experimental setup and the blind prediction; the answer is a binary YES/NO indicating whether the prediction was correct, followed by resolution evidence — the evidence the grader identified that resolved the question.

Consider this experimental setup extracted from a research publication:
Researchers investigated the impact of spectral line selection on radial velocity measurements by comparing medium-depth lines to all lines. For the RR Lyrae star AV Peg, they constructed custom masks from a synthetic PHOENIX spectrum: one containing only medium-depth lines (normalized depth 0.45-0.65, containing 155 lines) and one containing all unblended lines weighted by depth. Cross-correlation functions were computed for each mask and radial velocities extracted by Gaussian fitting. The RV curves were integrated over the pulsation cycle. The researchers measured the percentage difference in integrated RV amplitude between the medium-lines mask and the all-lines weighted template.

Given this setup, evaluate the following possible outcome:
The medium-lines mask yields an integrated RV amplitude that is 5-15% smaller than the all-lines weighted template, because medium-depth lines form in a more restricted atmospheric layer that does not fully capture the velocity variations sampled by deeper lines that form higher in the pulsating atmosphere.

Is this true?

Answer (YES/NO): NO